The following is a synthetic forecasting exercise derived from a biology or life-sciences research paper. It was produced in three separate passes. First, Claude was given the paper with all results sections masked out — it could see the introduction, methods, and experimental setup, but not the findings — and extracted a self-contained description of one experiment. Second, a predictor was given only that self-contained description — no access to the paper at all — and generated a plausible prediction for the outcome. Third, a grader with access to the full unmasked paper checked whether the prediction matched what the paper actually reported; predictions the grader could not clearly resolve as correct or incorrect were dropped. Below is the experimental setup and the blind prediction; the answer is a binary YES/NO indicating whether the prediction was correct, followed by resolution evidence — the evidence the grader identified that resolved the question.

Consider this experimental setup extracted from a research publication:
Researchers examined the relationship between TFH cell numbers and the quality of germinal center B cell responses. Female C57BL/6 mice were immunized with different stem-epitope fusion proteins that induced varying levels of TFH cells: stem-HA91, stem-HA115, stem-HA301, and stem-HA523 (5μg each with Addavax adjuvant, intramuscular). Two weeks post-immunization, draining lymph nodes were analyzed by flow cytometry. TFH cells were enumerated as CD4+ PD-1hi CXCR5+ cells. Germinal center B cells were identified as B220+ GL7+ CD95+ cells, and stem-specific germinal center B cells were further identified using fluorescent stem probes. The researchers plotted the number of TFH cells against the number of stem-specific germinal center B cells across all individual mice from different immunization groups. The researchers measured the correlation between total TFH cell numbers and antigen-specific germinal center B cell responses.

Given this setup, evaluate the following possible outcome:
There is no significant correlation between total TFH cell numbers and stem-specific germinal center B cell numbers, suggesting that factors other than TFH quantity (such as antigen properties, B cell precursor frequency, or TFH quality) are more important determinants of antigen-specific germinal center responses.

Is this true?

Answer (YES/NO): NO